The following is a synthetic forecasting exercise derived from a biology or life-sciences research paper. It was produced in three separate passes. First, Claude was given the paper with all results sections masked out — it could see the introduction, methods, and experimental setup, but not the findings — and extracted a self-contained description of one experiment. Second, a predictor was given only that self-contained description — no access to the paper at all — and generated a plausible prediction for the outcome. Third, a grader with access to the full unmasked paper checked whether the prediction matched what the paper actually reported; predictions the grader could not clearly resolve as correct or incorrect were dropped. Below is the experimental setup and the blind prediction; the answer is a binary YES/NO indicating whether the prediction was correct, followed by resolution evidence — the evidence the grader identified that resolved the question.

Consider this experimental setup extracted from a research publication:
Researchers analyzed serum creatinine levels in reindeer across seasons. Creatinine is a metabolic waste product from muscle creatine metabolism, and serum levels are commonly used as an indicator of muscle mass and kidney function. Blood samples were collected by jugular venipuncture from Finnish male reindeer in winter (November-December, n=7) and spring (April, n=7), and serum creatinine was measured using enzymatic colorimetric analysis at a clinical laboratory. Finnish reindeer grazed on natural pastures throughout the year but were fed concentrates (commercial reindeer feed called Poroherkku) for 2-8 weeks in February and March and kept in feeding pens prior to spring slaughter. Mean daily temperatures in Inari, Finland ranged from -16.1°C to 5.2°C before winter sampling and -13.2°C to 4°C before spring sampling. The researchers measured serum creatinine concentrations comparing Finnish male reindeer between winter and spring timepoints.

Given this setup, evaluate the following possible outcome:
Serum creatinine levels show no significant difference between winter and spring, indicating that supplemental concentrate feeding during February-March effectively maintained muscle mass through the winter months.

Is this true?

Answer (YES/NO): YES